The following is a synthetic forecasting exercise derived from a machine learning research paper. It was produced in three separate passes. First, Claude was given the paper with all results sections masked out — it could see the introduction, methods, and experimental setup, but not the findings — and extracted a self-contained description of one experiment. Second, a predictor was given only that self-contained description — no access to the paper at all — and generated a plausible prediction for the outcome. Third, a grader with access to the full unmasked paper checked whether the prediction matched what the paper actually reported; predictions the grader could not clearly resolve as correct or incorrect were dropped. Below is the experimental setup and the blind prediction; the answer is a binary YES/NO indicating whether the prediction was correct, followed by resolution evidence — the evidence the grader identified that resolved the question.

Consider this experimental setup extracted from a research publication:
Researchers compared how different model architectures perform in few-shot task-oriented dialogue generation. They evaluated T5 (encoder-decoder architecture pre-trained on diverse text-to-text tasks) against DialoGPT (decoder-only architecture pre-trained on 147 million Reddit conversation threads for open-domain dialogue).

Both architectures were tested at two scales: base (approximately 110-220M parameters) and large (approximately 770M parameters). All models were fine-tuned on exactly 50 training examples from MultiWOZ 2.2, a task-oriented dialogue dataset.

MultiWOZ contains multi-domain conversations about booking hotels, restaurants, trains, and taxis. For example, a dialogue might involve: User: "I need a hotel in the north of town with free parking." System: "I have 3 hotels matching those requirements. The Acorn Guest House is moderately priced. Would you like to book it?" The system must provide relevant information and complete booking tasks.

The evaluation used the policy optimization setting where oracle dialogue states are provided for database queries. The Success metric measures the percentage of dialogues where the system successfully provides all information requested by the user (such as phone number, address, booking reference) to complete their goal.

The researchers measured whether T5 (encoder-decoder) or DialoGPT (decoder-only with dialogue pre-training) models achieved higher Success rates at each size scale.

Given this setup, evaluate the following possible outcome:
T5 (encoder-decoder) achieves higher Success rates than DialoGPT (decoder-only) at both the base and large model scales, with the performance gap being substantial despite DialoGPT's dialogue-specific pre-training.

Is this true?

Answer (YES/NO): YES